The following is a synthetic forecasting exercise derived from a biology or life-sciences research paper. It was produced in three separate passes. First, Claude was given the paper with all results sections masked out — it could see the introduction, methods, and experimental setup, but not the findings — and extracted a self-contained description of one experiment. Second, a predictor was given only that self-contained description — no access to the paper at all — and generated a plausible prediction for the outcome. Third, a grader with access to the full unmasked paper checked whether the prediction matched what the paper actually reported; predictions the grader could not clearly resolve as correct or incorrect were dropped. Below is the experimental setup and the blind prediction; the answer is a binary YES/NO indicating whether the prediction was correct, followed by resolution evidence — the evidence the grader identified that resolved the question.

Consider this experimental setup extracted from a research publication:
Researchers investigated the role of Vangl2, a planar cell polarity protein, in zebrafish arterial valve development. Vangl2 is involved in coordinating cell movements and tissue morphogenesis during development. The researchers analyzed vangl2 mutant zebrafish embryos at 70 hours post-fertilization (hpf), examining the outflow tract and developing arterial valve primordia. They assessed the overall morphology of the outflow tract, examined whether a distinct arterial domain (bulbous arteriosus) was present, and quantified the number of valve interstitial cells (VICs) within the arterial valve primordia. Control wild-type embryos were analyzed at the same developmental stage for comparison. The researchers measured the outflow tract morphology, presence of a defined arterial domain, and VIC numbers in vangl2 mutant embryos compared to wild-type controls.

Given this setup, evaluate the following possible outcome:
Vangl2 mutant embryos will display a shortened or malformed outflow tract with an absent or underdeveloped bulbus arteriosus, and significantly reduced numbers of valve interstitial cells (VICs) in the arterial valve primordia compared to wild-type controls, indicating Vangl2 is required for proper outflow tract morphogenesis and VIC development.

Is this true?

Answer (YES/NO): NO